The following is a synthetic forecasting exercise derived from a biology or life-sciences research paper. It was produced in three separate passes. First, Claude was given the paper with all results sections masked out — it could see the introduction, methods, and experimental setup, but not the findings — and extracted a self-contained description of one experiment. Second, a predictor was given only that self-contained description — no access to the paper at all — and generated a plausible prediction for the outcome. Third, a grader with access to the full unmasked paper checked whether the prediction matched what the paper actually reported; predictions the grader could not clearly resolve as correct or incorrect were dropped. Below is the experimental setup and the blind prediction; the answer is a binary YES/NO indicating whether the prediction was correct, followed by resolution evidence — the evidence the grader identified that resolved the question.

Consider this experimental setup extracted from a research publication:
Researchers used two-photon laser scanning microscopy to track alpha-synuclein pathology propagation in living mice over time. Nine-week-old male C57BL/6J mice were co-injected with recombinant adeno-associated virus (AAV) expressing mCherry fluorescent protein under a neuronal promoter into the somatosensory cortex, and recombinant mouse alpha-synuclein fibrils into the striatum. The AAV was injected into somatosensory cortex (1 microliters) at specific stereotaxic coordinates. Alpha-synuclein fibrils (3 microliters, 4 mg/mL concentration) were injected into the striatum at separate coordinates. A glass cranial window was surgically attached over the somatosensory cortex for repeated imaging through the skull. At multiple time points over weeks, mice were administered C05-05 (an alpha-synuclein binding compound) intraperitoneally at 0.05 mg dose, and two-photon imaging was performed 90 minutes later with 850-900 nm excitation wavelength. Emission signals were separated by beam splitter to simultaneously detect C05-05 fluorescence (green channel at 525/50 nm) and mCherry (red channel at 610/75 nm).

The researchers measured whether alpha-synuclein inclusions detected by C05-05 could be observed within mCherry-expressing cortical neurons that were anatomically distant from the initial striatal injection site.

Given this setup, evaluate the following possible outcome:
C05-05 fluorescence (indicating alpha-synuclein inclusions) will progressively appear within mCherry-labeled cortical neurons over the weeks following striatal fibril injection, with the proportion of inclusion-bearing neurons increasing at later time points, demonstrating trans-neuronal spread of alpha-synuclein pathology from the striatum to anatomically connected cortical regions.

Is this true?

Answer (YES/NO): NO